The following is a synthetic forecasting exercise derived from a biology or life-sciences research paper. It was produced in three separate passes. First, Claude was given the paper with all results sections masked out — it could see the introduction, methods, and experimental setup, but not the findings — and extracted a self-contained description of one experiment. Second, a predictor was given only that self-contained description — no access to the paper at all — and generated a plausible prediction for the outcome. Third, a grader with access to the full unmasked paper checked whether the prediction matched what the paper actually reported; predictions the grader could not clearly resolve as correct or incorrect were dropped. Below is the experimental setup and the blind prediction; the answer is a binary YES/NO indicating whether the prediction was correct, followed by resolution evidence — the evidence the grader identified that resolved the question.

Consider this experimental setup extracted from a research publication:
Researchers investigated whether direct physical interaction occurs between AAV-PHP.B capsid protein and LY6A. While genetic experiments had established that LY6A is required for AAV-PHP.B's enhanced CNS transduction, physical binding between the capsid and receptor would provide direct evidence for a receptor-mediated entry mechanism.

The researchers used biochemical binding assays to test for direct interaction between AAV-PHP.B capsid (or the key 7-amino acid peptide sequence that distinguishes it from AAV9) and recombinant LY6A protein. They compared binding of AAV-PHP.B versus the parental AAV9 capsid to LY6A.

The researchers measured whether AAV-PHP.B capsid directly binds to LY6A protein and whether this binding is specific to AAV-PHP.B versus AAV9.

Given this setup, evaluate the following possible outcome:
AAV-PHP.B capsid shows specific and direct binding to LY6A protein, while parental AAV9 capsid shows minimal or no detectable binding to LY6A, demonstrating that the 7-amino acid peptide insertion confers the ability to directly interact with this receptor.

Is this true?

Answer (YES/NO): YES